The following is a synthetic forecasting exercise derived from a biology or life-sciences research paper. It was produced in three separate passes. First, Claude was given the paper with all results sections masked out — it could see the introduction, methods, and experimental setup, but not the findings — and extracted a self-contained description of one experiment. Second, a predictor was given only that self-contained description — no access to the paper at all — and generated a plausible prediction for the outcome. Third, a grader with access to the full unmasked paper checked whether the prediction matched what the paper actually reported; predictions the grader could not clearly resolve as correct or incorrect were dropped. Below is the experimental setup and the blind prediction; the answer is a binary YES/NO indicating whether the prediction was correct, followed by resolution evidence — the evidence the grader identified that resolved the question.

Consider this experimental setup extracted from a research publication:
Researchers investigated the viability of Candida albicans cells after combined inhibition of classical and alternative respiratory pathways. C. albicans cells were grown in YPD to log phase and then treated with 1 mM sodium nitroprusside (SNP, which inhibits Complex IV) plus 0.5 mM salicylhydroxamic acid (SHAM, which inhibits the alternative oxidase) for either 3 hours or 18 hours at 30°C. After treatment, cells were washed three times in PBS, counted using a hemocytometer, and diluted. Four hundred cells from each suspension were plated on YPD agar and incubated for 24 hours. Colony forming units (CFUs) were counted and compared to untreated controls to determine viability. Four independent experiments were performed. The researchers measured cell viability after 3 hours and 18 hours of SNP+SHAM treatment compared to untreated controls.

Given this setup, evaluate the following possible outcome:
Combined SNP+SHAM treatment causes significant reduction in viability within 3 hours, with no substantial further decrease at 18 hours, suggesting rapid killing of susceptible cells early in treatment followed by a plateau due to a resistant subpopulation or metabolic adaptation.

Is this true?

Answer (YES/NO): NO